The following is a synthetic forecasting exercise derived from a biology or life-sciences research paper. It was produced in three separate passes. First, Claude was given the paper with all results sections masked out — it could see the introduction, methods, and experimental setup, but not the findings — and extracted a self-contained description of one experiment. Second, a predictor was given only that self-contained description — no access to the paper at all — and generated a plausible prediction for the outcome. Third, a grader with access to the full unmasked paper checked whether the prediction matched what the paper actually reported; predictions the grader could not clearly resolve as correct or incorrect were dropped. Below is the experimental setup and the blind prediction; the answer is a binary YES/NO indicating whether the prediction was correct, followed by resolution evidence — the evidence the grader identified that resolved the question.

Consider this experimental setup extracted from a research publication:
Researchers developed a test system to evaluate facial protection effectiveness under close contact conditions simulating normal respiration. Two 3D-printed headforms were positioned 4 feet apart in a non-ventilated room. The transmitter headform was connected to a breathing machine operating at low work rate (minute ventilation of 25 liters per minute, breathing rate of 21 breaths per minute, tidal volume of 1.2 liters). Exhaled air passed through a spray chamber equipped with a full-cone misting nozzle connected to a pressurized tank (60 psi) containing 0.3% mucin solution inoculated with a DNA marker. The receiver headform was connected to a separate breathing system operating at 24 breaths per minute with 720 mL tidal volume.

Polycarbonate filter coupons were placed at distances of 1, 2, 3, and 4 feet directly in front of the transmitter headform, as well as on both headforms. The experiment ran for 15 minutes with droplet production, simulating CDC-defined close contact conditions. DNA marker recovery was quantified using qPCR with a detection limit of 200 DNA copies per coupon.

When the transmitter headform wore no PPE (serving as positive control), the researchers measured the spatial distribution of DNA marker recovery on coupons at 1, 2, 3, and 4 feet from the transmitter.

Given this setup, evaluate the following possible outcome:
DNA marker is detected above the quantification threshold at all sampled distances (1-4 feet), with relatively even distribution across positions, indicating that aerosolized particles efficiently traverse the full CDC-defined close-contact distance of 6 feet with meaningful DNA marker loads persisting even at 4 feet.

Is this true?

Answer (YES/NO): NO